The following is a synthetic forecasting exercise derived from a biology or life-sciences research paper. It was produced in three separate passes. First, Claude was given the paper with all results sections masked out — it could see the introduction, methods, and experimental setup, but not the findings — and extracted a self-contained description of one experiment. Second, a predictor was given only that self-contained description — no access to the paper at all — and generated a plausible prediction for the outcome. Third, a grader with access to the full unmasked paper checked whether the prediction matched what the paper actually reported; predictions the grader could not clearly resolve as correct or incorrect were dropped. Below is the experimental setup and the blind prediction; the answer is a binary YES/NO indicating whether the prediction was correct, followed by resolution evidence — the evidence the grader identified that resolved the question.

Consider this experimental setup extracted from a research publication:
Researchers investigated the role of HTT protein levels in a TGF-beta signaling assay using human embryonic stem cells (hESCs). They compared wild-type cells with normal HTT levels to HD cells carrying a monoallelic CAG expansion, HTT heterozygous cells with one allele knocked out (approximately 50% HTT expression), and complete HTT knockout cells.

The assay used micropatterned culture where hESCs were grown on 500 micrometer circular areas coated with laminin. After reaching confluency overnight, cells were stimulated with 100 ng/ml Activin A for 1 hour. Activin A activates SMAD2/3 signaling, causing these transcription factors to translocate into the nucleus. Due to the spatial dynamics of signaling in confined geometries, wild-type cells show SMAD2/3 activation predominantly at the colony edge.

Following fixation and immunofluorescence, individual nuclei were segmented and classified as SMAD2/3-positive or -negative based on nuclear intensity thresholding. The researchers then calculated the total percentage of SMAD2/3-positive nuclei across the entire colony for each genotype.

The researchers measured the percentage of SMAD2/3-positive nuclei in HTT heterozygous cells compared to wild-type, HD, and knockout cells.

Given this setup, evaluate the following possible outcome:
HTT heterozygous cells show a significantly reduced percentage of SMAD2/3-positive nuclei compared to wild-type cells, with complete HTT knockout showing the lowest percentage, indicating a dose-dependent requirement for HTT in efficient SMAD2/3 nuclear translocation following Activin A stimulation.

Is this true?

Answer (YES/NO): NO